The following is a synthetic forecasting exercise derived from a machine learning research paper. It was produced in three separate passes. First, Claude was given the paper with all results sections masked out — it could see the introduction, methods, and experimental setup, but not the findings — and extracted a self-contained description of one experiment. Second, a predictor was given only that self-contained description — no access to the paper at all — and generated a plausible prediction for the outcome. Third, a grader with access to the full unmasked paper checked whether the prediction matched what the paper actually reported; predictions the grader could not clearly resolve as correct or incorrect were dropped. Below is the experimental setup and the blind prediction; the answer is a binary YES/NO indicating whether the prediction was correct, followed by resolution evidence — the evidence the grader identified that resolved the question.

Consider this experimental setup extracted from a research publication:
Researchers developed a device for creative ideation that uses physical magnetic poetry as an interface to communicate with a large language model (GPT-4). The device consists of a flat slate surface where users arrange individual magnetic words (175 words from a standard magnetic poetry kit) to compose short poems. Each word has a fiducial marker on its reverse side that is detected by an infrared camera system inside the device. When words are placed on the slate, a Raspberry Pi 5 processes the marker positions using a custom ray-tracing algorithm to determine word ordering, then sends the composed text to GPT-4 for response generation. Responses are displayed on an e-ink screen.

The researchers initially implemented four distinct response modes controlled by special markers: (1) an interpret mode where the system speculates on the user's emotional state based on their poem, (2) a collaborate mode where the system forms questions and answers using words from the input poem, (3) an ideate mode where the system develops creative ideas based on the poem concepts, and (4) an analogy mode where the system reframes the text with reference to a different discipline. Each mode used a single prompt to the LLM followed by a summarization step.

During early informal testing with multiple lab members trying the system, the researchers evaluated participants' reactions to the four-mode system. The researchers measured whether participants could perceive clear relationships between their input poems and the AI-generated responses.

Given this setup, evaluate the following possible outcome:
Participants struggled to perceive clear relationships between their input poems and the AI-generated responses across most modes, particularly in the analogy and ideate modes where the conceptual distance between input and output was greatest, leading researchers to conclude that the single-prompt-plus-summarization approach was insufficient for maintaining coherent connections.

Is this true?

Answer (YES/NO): NO